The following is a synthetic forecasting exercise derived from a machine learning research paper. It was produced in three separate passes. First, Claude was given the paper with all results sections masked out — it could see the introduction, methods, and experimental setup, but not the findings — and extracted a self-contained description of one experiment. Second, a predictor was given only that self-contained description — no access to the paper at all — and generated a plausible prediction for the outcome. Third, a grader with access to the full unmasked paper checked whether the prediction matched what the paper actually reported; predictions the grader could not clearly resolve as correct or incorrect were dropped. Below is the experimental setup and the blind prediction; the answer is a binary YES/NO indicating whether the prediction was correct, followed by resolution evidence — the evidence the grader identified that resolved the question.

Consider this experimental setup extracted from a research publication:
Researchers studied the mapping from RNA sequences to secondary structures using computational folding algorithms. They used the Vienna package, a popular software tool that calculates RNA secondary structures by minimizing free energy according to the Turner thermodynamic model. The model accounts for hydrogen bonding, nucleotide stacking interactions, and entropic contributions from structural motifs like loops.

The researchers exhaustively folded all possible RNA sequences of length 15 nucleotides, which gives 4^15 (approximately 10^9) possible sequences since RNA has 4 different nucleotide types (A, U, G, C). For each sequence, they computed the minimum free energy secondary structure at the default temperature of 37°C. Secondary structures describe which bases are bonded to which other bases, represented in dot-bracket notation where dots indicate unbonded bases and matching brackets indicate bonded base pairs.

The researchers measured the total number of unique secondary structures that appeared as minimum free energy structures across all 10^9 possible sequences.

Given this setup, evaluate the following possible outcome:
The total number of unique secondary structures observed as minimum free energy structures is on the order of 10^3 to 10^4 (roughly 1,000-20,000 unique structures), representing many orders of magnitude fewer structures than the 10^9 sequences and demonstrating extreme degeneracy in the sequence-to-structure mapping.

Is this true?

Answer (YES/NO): NO